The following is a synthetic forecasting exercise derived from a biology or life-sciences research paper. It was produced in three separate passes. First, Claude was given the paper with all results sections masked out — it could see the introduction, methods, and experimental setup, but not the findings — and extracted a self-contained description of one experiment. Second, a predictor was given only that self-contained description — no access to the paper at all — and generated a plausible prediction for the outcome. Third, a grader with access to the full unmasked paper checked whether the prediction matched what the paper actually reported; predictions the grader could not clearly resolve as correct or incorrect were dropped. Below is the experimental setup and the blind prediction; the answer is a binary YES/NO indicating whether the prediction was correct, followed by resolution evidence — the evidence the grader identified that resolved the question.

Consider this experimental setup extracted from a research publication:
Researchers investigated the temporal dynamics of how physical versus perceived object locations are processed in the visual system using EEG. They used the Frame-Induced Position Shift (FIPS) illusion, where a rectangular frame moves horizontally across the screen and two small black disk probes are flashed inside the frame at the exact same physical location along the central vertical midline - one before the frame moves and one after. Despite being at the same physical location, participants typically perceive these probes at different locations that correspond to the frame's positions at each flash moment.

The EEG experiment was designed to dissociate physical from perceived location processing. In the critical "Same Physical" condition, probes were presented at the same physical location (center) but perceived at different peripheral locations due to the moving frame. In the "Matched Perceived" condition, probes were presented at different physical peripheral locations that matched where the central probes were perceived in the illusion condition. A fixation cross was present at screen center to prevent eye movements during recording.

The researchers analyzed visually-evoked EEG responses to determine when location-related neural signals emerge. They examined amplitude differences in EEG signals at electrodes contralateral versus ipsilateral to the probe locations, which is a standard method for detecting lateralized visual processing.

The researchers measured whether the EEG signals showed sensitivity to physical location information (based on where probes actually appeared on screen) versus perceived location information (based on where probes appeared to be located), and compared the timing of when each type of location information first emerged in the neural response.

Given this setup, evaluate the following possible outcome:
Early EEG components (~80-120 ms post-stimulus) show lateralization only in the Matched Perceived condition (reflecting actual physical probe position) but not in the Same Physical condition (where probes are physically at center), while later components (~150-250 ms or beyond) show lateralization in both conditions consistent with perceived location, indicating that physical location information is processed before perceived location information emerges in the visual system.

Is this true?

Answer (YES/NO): YES